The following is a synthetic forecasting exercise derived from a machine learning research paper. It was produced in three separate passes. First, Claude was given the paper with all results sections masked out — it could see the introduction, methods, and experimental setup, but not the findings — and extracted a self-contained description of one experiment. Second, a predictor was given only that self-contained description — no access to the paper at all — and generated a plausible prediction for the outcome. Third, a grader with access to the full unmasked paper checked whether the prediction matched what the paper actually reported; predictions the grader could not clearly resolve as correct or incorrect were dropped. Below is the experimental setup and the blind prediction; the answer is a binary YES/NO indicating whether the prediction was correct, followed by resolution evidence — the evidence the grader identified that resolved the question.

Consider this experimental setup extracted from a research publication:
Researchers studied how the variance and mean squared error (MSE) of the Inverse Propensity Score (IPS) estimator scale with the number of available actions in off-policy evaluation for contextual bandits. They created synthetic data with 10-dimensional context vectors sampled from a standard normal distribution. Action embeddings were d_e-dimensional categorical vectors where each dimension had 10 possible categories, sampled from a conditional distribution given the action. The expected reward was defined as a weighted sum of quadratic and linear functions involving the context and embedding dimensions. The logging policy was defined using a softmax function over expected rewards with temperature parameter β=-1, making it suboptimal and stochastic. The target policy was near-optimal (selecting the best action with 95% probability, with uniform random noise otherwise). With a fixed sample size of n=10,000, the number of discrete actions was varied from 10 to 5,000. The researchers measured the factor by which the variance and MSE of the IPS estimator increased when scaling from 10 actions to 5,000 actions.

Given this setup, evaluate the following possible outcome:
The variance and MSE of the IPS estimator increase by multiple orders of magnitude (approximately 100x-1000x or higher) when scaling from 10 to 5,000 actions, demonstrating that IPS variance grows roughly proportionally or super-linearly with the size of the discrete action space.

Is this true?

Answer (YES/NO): YES